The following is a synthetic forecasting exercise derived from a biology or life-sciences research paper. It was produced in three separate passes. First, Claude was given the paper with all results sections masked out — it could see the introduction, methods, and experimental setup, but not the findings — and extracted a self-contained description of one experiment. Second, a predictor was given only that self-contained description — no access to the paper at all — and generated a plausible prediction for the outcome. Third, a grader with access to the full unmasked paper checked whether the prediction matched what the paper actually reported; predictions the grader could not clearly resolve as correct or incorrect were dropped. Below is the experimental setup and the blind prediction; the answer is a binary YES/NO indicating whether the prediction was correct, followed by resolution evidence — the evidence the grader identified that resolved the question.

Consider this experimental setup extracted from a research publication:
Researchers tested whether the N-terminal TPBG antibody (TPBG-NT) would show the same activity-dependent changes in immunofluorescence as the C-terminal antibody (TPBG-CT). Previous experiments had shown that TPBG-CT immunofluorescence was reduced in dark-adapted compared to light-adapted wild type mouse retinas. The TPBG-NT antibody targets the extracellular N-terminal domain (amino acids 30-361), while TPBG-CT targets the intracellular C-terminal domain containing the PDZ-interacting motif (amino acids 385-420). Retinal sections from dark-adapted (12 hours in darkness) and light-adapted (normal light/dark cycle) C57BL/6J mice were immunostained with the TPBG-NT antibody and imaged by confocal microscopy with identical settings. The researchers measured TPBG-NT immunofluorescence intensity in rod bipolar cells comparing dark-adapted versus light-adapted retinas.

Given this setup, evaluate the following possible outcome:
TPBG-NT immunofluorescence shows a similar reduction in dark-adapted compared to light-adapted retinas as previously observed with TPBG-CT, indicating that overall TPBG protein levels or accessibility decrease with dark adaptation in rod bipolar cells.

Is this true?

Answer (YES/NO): NO